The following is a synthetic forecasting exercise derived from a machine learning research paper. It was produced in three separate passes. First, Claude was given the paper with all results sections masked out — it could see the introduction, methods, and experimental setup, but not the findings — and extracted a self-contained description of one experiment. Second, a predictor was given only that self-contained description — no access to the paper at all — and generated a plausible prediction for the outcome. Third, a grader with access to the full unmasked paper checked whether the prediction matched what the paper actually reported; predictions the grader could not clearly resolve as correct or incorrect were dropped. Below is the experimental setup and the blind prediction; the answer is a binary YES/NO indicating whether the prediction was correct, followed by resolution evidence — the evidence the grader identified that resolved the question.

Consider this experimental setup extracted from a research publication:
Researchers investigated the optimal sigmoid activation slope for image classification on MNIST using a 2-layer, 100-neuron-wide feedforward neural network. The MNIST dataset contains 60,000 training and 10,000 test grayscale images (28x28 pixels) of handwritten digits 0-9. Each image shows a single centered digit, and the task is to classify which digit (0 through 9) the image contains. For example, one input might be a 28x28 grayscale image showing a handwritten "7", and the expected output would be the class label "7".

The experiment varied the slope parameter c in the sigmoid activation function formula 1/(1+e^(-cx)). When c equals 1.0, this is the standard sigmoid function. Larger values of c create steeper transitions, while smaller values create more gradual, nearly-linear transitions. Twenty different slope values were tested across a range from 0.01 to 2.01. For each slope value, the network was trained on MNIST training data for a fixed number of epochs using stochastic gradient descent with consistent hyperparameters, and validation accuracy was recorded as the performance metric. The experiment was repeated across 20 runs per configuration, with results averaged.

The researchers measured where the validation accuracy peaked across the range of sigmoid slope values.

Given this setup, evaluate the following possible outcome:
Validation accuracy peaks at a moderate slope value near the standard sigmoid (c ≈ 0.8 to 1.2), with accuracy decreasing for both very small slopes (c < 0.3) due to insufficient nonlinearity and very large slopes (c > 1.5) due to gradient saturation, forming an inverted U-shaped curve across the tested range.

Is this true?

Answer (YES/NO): NO